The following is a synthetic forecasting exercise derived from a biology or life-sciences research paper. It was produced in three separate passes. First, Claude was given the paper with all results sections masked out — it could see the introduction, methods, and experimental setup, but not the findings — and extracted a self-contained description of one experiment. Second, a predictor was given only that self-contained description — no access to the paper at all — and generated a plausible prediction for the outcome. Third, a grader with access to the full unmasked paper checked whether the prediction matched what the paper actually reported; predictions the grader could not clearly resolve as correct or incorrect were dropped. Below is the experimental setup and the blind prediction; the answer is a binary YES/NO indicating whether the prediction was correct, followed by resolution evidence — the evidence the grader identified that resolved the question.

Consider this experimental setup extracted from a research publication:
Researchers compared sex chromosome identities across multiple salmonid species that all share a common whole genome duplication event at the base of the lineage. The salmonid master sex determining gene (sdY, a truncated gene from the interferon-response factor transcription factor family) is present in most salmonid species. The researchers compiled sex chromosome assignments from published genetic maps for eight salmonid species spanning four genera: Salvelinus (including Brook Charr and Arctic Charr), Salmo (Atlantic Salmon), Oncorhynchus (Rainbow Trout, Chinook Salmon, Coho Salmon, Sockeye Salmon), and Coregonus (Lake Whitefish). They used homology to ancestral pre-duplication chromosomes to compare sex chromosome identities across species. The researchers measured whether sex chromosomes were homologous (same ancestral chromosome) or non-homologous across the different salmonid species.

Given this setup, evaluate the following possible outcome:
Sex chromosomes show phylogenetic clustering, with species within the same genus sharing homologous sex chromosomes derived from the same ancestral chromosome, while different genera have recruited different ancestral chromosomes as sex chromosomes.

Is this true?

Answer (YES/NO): NO